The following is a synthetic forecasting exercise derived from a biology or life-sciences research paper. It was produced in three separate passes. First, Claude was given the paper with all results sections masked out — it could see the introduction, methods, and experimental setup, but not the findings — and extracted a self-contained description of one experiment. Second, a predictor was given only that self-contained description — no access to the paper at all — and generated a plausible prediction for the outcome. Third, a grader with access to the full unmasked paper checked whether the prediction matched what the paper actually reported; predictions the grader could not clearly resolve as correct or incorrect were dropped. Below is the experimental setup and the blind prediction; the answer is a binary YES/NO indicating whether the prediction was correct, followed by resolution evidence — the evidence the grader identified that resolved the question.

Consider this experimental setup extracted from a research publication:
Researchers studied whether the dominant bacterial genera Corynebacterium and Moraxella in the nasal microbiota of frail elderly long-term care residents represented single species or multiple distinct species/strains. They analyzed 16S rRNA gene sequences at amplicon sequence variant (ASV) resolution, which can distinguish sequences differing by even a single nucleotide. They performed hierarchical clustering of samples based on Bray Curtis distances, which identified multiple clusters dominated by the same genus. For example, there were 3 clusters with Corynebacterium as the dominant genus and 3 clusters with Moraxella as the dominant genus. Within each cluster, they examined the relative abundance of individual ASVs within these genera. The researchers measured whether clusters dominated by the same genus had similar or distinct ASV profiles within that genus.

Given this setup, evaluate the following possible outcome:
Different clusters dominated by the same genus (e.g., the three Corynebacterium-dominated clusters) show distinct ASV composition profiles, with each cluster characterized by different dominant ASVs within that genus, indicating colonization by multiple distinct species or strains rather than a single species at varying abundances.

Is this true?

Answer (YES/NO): YES